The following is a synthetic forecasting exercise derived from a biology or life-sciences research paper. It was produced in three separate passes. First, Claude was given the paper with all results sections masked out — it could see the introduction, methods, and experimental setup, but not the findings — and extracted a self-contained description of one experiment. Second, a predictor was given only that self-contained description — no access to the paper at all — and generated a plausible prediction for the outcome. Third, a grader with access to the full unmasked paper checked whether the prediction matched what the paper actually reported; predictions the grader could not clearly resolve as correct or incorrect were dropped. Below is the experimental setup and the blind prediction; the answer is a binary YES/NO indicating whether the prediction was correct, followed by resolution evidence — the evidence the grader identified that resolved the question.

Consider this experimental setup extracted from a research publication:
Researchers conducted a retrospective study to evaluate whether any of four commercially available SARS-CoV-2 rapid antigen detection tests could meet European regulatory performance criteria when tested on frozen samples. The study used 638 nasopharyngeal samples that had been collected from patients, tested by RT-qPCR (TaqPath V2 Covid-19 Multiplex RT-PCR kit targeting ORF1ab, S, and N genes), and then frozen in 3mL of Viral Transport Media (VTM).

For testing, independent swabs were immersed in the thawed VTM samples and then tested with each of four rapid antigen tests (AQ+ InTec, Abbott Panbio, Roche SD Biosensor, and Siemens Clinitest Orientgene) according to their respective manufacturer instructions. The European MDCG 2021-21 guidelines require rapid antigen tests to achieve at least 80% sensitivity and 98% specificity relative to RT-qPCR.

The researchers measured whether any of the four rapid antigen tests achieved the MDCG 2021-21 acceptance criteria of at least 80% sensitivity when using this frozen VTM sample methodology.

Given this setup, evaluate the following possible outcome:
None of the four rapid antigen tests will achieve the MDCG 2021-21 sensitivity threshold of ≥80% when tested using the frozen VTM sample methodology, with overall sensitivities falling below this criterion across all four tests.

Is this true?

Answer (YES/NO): YES